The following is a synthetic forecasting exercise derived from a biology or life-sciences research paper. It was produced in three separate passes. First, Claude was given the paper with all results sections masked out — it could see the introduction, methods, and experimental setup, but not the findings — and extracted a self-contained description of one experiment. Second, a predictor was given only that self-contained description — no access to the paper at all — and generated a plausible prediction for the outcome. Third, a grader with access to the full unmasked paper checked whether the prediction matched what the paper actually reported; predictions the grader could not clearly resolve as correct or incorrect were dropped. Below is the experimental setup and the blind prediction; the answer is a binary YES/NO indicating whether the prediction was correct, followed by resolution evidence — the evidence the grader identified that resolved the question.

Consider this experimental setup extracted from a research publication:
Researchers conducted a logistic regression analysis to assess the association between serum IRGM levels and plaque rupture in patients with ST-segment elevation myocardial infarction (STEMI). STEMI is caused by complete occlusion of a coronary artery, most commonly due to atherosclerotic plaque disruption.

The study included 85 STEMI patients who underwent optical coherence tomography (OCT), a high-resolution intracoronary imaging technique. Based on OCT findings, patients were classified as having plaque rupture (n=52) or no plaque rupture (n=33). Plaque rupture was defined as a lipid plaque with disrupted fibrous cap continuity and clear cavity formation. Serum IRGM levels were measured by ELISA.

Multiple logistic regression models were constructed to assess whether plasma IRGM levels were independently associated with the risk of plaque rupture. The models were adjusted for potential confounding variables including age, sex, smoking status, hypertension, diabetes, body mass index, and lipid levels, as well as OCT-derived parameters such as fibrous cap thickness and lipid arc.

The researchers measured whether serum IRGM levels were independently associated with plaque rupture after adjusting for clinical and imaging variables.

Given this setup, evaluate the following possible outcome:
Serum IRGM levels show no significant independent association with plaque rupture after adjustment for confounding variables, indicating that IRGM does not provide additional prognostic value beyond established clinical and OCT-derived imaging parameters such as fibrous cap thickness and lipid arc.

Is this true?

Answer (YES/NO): NO